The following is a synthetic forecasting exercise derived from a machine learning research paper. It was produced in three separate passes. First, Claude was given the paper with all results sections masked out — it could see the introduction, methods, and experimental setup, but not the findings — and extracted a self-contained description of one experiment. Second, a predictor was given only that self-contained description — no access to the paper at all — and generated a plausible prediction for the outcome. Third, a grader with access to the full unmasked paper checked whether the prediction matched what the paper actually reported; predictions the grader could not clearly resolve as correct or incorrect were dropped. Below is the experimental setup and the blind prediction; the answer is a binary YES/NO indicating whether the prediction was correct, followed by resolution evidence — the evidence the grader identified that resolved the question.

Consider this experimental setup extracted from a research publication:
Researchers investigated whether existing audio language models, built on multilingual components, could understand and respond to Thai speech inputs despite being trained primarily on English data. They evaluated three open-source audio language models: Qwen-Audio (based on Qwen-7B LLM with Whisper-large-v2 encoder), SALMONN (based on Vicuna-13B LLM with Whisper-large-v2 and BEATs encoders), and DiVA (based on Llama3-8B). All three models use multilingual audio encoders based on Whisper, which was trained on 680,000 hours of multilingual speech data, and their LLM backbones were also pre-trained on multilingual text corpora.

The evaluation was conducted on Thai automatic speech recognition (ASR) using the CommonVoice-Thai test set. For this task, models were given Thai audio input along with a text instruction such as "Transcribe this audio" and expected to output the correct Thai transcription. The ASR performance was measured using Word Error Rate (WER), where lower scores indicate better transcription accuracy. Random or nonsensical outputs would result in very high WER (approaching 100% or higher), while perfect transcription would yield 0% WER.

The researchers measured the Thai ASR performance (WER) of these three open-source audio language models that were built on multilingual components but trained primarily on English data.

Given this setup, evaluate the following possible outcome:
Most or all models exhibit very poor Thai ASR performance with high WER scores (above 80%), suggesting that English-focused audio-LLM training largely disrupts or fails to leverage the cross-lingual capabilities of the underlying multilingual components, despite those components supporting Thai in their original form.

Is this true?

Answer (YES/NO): YES